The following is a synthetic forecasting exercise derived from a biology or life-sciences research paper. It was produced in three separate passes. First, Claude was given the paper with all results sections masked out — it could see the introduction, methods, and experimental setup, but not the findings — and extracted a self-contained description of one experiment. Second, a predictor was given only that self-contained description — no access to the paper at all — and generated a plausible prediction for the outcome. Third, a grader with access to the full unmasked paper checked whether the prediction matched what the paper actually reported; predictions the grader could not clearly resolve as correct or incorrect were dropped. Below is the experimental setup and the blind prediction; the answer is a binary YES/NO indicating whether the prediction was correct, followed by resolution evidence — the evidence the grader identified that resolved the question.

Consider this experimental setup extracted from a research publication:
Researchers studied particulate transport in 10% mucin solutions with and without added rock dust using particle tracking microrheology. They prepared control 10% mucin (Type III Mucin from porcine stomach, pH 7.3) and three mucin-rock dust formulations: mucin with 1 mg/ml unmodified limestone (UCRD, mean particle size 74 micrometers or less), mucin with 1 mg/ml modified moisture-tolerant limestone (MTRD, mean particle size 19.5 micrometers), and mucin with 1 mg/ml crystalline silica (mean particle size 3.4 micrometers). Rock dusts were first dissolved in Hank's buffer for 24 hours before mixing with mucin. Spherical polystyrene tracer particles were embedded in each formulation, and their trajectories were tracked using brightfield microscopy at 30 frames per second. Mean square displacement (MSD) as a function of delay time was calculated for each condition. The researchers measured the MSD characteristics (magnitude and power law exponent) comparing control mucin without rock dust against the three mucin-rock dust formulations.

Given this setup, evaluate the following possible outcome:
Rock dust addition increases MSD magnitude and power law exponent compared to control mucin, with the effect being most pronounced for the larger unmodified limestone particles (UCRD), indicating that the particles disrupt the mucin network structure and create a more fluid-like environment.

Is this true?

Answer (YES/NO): NO